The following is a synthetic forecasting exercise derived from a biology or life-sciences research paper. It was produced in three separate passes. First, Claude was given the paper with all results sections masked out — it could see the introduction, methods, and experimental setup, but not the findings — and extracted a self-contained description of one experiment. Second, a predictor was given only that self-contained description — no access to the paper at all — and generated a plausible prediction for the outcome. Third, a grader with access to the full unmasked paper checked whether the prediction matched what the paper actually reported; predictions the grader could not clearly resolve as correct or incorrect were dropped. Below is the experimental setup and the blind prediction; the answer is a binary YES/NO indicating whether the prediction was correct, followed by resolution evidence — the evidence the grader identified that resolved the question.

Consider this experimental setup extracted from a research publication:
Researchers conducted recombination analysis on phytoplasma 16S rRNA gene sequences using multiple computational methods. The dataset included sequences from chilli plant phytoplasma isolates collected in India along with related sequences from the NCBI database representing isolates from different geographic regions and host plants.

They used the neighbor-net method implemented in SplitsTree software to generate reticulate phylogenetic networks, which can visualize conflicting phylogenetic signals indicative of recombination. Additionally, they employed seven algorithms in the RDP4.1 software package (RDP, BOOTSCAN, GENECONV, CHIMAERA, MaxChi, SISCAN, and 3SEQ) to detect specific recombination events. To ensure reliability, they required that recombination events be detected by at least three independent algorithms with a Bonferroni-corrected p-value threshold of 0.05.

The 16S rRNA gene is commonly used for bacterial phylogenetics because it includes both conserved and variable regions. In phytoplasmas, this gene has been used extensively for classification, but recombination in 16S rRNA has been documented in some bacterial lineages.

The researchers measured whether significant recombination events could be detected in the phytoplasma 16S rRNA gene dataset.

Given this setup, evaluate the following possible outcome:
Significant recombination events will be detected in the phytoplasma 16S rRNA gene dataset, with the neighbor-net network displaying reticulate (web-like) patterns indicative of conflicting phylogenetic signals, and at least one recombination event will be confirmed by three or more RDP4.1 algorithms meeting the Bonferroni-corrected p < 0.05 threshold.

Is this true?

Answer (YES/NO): YES